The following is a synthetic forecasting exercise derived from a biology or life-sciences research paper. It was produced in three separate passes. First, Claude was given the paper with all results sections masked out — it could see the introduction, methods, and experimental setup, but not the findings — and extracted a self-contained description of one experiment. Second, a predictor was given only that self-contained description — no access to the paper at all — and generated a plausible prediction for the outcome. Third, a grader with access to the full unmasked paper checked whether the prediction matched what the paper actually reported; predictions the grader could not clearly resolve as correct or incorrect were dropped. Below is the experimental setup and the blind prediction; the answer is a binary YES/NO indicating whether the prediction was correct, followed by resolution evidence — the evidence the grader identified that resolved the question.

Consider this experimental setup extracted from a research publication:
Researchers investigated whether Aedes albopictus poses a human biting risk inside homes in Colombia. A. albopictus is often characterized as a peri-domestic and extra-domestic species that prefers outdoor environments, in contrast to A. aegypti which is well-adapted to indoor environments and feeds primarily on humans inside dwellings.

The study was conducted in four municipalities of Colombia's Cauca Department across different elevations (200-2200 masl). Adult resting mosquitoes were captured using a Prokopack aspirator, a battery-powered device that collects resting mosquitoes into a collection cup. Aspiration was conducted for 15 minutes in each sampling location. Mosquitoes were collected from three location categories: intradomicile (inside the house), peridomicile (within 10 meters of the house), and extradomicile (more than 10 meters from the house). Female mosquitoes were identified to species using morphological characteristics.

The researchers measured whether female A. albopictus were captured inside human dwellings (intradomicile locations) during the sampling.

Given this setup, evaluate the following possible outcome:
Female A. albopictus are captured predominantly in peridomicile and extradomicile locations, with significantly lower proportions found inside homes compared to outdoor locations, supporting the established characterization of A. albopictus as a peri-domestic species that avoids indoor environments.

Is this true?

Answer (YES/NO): NO